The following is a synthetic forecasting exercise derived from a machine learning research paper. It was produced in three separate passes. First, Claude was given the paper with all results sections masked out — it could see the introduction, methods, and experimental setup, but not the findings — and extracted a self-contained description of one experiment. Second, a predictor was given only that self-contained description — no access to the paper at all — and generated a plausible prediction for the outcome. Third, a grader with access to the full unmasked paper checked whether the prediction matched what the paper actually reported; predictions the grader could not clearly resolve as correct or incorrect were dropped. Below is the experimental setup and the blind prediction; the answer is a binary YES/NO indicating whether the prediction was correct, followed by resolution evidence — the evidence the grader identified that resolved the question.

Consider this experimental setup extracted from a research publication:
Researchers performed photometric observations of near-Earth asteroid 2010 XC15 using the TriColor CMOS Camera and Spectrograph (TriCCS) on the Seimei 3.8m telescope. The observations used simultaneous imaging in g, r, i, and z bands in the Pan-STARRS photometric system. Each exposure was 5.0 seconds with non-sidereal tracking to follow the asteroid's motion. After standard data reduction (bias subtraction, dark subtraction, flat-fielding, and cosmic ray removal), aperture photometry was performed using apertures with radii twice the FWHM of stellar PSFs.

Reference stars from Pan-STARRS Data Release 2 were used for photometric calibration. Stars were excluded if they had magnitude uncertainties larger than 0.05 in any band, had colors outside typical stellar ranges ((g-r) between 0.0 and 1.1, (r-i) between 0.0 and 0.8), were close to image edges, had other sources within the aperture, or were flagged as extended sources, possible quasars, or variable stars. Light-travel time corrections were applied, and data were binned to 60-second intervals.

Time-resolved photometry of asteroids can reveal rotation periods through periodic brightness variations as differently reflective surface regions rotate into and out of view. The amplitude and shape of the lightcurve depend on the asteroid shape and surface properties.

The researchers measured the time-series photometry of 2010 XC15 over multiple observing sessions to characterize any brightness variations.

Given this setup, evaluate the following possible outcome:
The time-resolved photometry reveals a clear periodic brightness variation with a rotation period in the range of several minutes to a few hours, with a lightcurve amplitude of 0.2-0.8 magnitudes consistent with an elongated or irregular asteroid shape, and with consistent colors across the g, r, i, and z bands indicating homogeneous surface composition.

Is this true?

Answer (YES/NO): NO